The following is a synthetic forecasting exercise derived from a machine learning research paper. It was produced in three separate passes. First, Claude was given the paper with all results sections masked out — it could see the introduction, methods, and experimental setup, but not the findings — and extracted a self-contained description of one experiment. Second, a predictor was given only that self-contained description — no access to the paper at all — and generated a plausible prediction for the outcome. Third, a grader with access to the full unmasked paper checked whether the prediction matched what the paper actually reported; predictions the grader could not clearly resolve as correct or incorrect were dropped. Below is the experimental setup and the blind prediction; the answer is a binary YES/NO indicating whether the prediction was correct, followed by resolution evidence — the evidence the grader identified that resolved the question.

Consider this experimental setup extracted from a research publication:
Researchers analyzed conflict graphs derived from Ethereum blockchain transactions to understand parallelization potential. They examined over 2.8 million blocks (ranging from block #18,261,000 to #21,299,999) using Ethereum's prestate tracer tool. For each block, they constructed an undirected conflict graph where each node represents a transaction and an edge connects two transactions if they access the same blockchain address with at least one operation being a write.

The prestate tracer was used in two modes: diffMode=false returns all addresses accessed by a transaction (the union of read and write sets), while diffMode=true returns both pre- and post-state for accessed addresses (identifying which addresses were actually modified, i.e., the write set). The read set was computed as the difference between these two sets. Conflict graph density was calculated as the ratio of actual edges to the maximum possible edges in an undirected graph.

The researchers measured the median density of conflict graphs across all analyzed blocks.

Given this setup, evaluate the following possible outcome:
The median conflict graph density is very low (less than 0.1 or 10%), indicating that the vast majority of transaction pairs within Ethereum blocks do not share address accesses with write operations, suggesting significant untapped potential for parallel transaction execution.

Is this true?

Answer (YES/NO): YES